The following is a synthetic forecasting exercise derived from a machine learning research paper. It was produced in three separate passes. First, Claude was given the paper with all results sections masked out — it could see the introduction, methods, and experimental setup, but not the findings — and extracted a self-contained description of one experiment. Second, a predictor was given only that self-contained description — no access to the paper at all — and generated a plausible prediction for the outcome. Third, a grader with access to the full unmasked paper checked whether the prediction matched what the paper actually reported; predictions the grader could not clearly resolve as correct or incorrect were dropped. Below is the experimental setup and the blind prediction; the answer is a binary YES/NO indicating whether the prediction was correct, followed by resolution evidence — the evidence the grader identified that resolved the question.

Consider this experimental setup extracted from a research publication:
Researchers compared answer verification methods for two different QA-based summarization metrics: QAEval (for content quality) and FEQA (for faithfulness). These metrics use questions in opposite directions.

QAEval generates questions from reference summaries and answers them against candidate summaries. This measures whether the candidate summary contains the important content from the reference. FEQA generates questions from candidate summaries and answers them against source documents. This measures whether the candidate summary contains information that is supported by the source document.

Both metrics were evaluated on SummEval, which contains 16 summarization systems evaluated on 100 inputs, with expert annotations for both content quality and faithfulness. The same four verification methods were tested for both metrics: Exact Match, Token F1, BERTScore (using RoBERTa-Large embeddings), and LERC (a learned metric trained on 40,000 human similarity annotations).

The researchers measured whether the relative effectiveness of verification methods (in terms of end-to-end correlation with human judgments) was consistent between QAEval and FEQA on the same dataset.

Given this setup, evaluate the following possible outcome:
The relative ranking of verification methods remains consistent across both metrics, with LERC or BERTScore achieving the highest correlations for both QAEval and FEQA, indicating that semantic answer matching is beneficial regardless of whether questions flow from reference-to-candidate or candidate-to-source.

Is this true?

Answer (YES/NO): NO